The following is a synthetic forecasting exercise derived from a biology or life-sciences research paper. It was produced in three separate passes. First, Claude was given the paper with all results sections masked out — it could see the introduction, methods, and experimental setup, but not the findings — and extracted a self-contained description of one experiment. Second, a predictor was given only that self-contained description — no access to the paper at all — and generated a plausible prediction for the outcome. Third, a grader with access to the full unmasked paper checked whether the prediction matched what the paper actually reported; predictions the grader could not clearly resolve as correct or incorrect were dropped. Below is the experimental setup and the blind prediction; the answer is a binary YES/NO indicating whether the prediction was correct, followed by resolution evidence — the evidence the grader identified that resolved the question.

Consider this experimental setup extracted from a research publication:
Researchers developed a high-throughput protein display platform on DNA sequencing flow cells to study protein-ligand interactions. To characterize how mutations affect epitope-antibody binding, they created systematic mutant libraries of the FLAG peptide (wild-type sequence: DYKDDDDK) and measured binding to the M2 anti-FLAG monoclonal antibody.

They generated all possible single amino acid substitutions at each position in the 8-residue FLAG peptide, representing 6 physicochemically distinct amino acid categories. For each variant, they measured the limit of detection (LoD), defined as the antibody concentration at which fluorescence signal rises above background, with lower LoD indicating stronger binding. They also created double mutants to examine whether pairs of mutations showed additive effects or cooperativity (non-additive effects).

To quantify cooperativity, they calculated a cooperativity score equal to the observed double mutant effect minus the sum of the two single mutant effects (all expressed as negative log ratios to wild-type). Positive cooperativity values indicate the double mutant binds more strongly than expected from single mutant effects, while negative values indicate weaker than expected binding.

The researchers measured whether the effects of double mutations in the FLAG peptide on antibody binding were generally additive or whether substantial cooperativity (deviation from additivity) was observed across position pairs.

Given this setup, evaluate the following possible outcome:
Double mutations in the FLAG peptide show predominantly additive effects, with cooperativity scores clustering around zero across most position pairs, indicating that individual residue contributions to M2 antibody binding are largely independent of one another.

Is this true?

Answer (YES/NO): NO